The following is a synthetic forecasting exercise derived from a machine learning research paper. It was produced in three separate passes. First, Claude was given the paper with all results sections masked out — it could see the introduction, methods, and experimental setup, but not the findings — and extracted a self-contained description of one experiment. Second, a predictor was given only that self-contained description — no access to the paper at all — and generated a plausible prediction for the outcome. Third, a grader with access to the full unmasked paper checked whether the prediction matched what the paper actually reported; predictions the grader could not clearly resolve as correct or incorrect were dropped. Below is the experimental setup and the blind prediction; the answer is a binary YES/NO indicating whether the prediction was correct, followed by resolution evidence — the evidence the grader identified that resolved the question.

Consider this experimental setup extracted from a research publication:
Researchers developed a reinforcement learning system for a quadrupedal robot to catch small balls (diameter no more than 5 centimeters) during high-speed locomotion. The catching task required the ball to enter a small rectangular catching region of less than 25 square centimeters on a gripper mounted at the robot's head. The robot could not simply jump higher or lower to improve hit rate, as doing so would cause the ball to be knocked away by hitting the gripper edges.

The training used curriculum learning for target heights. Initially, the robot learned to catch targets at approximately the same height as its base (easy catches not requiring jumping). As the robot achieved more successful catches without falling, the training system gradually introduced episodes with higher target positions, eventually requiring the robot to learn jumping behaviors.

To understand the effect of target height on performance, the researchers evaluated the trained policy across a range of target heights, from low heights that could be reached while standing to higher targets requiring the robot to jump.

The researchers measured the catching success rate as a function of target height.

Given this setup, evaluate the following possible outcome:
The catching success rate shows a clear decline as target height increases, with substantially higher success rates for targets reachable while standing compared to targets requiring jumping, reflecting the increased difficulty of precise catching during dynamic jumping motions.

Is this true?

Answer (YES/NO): YES